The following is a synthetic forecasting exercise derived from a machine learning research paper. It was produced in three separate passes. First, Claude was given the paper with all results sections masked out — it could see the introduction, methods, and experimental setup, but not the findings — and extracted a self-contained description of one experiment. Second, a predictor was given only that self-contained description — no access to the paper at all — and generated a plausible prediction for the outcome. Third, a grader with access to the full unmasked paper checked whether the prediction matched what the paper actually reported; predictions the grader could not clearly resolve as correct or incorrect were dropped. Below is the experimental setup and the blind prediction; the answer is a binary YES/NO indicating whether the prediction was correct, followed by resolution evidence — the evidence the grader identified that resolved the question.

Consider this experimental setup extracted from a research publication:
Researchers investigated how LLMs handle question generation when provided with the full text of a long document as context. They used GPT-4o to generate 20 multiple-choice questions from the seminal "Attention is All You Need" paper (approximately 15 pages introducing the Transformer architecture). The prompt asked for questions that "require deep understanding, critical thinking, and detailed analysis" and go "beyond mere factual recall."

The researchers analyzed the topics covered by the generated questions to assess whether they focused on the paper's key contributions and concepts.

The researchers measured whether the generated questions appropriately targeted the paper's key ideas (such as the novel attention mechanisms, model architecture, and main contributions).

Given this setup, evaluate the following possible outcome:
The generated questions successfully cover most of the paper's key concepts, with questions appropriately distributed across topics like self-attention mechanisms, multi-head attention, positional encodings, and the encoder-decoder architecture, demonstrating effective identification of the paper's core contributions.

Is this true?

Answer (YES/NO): NO